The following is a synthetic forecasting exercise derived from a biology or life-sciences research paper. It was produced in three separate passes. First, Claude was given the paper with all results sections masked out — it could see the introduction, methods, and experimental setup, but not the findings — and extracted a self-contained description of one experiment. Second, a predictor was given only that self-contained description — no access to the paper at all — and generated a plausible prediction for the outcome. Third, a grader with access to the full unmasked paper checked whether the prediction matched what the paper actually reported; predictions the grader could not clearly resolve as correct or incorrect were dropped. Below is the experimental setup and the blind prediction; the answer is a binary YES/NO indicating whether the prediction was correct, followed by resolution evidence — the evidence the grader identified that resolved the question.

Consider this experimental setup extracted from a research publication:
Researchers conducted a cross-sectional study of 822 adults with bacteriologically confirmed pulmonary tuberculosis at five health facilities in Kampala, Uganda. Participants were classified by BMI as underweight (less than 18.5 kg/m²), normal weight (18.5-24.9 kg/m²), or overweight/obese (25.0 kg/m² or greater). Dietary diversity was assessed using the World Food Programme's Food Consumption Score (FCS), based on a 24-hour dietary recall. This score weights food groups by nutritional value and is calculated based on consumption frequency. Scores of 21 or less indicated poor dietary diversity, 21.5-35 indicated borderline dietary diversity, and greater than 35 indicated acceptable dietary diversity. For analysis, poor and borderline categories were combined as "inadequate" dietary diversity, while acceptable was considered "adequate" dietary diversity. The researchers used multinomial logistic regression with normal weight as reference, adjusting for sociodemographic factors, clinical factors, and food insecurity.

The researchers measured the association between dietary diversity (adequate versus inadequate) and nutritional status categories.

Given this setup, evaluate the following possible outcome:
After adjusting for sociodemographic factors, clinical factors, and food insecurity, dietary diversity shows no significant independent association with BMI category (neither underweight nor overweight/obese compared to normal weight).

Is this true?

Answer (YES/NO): YES